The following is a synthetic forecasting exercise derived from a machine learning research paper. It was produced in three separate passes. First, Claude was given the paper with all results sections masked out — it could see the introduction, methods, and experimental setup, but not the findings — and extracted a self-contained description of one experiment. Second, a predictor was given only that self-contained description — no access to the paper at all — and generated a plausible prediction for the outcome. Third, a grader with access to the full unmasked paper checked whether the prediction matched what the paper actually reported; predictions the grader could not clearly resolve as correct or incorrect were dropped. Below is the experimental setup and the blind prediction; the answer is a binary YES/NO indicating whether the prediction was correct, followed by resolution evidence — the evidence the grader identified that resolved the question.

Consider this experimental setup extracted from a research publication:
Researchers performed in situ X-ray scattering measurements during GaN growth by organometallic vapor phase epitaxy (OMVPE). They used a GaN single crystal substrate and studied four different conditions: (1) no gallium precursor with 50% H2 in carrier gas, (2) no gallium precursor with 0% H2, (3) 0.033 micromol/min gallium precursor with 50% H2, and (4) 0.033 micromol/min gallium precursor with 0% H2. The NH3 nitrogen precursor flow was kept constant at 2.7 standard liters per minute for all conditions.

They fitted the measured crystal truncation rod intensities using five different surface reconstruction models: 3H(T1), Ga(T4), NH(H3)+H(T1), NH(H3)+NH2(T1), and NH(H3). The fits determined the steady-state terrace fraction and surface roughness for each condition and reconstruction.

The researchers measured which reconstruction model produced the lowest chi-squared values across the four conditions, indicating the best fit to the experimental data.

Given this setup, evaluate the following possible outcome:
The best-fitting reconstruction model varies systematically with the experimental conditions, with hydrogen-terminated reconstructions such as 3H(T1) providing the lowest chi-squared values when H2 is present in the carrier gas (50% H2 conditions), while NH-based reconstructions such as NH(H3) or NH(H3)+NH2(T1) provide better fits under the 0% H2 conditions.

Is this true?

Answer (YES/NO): NO